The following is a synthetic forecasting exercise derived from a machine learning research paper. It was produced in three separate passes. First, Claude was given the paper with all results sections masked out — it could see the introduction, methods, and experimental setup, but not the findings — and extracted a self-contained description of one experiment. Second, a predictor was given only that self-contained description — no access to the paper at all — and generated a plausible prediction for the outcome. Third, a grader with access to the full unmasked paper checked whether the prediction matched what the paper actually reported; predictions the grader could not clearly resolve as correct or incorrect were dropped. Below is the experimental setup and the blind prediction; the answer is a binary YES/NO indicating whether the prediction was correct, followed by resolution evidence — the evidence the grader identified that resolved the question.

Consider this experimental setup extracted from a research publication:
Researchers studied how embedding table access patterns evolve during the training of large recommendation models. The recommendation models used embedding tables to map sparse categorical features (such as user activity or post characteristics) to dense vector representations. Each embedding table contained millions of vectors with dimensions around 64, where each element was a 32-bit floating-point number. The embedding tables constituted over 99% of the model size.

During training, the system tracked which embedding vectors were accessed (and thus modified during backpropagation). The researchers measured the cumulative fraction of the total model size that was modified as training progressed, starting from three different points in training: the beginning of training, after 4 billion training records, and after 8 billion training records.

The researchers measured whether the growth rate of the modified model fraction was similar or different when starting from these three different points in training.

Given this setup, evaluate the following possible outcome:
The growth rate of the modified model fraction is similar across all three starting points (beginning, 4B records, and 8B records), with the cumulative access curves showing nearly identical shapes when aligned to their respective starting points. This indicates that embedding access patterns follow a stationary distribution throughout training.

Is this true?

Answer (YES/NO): YES